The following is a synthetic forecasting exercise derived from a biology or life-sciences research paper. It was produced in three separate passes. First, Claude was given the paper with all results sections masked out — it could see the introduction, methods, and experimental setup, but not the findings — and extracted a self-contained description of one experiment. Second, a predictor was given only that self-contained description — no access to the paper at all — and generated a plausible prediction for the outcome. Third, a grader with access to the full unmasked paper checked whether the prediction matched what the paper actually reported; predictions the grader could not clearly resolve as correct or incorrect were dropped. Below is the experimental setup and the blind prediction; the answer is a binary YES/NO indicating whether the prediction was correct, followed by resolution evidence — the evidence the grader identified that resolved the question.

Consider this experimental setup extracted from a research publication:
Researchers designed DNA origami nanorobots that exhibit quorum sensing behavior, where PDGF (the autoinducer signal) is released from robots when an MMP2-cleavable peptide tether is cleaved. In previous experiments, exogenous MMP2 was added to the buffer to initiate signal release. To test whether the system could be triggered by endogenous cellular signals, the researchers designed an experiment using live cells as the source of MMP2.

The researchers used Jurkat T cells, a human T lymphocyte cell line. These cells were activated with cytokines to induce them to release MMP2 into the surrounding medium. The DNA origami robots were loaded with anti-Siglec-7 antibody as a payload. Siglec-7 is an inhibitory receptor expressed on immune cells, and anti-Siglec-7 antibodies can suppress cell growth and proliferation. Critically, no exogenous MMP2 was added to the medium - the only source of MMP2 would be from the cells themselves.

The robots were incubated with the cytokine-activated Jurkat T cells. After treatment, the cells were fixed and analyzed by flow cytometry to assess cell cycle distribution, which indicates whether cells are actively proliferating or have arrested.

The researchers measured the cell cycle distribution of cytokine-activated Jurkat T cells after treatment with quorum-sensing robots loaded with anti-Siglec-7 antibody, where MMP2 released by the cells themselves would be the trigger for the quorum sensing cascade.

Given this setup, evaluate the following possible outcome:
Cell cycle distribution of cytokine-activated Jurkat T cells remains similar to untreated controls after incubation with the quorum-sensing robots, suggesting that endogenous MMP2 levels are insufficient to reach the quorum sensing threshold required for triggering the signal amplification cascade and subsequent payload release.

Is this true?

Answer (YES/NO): NO